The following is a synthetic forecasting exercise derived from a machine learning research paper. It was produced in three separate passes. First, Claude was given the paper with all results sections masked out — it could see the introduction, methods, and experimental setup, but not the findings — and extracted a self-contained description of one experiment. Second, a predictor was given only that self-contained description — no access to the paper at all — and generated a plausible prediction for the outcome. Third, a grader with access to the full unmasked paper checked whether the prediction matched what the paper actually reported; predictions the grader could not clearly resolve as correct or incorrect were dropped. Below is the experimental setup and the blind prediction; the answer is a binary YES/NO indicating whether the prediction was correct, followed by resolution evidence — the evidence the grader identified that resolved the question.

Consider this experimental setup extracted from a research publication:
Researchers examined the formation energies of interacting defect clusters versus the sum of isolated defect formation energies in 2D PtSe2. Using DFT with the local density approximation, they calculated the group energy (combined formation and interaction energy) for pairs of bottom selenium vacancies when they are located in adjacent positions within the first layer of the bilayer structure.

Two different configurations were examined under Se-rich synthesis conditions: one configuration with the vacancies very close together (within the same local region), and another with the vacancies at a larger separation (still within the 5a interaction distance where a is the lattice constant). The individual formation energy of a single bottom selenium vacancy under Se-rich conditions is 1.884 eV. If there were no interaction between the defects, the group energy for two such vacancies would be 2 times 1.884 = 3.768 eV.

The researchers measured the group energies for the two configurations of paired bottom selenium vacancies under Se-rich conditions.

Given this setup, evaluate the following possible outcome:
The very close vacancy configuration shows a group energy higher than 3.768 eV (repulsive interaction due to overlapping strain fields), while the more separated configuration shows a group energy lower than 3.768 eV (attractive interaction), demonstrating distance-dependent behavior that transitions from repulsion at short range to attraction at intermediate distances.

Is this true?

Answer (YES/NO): NO